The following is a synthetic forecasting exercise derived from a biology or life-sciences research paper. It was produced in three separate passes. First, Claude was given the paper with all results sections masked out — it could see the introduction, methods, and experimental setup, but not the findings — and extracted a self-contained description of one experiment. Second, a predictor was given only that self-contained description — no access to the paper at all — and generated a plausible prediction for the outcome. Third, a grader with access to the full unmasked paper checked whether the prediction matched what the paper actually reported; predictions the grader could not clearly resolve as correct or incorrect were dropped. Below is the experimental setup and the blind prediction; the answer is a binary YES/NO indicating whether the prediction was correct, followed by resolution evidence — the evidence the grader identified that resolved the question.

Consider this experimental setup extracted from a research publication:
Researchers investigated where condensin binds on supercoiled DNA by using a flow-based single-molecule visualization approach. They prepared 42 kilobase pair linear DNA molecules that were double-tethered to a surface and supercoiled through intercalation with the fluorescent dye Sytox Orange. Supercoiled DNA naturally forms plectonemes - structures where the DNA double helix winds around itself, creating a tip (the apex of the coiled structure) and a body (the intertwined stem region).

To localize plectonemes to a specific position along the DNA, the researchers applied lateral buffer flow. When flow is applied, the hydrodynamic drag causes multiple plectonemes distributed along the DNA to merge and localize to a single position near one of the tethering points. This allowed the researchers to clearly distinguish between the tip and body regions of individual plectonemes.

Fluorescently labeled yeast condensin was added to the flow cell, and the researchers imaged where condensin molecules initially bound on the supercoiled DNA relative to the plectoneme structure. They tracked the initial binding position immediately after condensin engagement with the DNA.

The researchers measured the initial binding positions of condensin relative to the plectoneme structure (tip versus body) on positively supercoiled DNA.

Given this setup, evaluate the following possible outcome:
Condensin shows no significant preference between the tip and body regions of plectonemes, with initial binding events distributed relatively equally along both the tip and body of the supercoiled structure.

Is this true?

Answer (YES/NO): NO